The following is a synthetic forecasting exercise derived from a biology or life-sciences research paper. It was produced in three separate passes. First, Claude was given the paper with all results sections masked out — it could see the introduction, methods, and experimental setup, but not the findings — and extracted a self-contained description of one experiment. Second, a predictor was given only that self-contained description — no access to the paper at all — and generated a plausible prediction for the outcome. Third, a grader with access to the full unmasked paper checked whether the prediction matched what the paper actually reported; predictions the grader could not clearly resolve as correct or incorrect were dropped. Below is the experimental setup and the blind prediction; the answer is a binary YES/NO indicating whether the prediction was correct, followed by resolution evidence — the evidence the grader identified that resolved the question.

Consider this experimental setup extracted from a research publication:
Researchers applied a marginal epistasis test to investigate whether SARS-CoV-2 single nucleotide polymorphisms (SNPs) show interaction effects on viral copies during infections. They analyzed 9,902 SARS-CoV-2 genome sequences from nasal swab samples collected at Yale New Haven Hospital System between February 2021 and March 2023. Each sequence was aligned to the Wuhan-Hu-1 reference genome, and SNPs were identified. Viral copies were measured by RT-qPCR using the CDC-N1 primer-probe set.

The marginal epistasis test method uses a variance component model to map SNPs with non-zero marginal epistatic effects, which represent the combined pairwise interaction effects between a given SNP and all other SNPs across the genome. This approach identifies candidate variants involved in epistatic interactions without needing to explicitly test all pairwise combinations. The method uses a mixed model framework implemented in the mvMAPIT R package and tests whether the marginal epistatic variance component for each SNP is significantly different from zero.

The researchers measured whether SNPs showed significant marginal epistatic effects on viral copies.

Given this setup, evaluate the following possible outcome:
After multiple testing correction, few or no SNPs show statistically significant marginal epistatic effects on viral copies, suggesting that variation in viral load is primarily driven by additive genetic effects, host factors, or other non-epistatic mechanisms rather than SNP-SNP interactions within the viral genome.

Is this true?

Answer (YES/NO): NO